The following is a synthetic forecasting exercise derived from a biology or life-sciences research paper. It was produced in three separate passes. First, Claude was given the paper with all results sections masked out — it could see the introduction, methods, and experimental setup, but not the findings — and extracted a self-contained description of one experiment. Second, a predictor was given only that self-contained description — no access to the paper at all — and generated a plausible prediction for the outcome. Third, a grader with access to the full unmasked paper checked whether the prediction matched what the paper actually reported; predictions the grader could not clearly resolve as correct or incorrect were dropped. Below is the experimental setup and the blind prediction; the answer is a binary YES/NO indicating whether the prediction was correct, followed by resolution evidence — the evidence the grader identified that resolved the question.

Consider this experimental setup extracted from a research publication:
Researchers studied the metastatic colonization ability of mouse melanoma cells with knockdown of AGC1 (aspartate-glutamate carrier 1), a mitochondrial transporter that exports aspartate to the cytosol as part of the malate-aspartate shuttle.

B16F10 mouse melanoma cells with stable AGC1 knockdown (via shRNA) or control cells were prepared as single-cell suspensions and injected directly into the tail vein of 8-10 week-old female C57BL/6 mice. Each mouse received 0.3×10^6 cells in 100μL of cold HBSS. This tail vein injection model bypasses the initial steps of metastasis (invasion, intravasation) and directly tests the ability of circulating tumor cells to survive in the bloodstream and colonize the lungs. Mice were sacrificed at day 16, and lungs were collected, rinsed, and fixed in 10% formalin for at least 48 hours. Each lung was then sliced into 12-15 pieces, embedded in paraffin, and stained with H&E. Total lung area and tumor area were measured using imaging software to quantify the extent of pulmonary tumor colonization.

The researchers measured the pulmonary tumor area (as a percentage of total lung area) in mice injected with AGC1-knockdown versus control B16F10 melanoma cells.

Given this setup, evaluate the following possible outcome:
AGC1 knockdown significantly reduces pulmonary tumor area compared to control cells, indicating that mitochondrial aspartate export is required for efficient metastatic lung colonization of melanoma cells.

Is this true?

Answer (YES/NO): NO